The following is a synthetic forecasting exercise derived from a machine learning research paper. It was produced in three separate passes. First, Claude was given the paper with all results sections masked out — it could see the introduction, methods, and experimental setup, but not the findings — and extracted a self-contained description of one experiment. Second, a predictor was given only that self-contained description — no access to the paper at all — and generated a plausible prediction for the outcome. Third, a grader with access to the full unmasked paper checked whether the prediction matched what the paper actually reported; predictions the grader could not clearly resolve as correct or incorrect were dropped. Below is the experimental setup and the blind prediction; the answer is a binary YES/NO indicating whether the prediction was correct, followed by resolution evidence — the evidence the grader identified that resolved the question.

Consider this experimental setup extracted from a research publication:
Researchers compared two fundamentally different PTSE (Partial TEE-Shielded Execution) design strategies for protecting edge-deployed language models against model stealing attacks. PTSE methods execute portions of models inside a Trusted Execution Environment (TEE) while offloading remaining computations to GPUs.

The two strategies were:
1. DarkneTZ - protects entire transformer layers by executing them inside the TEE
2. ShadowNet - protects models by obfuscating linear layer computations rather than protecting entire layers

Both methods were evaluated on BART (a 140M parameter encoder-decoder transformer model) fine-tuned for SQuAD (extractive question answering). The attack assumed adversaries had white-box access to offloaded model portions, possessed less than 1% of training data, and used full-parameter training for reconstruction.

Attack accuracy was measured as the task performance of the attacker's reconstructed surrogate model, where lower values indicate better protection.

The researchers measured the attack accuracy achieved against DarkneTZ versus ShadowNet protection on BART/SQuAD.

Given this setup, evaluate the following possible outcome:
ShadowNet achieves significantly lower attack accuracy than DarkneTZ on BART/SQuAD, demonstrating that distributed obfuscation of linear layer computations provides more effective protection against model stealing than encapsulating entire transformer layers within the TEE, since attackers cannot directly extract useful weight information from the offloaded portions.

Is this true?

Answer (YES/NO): NO